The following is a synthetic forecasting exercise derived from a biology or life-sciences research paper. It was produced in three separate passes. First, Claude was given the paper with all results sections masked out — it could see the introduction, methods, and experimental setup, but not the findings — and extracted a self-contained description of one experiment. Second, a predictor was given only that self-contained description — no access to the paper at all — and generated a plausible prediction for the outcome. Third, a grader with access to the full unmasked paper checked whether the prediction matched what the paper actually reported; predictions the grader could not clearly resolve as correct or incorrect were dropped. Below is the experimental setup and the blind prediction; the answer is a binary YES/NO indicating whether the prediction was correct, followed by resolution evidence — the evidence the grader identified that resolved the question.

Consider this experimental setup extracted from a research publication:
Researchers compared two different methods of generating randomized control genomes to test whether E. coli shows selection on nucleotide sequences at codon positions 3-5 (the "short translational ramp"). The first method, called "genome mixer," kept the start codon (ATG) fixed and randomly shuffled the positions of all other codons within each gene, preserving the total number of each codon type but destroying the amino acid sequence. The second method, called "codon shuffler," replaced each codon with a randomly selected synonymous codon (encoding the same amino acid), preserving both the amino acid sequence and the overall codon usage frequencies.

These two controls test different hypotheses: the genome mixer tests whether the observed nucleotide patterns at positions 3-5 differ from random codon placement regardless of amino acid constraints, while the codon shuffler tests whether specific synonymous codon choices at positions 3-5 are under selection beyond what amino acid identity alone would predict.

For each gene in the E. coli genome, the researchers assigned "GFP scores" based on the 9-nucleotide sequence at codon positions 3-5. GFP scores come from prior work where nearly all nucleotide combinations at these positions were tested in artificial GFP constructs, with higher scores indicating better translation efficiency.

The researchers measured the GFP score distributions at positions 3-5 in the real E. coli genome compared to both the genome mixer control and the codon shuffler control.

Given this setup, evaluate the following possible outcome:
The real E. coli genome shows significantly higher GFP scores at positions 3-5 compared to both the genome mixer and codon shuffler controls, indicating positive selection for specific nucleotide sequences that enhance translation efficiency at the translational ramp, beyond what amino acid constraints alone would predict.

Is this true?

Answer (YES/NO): YES